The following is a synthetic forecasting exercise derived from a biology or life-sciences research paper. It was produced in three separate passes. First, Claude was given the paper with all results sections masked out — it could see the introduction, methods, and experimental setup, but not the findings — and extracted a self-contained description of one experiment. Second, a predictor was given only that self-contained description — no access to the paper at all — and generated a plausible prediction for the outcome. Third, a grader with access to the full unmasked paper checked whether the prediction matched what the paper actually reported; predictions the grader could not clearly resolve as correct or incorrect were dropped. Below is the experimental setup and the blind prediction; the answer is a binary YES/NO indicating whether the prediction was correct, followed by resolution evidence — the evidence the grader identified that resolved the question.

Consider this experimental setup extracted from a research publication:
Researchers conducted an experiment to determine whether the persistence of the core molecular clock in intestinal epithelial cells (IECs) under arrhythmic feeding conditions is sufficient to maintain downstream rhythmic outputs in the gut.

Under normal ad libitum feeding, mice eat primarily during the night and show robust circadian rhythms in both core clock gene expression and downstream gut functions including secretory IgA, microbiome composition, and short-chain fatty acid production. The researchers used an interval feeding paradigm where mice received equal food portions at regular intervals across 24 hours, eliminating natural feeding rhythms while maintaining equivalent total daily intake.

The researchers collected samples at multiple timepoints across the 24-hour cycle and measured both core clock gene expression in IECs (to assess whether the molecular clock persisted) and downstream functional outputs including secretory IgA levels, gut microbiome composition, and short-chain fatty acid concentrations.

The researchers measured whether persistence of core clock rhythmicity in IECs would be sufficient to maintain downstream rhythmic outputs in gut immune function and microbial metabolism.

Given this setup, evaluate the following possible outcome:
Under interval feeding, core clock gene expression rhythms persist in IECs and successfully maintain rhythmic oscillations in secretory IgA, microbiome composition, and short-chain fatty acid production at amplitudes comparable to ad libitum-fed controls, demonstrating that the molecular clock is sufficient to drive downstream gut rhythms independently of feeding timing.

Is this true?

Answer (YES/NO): NO